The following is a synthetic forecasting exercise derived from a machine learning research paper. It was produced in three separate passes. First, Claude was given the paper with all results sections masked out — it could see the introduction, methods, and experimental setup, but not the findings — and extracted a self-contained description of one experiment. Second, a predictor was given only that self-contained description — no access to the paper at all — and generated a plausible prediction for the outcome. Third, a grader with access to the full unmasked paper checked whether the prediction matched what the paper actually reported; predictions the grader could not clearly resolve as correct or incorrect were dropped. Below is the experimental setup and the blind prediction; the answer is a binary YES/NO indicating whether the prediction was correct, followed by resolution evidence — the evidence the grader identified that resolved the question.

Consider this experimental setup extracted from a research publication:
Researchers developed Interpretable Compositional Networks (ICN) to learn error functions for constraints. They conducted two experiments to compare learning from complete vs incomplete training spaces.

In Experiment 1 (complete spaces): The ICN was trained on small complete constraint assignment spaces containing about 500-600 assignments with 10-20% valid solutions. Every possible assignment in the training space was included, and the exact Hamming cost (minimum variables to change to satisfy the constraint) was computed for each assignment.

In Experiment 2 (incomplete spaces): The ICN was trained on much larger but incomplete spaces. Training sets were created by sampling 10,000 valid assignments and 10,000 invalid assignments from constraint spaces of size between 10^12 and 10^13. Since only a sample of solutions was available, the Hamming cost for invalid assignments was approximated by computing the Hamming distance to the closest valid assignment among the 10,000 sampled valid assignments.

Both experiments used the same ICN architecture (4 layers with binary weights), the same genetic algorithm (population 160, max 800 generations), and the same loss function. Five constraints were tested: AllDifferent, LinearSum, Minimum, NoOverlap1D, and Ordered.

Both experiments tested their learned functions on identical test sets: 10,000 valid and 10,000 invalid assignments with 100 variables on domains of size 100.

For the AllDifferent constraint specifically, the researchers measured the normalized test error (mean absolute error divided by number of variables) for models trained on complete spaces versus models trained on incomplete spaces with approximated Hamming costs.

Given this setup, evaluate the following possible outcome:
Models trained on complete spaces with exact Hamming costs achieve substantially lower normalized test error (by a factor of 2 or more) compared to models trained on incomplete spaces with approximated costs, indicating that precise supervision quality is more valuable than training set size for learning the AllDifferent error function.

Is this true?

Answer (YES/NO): YES